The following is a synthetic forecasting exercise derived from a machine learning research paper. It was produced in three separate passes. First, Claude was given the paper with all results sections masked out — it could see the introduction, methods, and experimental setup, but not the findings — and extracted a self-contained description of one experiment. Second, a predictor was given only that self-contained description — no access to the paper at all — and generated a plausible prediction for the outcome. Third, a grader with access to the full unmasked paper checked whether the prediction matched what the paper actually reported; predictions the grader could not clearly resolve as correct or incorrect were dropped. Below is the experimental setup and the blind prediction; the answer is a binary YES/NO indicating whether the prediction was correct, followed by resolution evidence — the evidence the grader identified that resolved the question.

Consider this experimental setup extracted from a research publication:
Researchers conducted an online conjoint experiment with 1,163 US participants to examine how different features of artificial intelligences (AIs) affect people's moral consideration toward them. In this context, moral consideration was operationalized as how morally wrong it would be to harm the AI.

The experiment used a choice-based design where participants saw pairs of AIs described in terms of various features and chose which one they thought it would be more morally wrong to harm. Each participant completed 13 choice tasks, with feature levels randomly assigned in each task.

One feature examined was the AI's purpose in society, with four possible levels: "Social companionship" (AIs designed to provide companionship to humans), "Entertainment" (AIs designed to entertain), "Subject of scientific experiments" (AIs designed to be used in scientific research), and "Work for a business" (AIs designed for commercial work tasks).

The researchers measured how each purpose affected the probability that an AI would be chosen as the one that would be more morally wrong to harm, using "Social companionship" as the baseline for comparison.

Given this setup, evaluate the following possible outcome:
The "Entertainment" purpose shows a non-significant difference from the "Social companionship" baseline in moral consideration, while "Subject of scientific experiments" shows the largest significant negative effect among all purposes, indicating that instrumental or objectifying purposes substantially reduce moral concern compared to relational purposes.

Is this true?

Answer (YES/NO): NO